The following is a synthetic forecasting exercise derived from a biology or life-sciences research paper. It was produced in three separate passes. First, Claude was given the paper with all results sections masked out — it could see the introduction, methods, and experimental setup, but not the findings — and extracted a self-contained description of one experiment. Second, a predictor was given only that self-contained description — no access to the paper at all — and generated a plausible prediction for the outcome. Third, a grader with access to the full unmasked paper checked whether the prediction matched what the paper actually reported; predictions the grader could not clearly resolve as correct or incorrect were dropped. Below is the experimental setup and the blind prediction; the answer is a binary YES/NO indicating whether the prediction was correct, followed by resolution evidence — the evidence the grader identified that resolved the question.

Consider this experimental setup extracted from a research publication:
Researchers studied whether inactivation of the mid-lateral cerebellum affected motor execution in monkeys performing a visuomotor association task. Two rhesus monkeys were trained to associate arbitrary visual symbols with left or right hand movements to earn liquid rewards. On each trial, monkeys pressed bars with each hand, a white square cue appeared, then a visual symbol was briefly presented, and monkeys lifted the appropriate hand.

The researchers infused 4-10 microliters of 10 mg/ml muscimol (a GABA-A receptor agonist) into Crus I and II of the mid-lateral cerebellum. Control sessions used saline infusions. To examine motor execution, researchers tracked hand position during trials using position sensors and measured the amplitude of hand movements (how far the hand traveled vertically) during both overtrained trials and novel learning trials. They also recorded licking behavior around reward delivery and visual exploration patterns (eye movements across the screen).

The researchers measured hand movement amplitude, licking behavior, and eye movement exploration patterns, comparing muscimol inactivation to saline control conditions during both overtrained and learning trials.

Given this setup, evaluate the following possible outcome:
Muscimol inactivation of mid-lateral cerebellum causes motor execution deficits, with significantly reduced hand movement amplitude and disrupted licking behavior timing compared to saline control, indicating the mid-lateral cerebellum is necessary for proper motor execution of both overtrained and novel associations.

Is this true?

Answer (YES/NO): NO